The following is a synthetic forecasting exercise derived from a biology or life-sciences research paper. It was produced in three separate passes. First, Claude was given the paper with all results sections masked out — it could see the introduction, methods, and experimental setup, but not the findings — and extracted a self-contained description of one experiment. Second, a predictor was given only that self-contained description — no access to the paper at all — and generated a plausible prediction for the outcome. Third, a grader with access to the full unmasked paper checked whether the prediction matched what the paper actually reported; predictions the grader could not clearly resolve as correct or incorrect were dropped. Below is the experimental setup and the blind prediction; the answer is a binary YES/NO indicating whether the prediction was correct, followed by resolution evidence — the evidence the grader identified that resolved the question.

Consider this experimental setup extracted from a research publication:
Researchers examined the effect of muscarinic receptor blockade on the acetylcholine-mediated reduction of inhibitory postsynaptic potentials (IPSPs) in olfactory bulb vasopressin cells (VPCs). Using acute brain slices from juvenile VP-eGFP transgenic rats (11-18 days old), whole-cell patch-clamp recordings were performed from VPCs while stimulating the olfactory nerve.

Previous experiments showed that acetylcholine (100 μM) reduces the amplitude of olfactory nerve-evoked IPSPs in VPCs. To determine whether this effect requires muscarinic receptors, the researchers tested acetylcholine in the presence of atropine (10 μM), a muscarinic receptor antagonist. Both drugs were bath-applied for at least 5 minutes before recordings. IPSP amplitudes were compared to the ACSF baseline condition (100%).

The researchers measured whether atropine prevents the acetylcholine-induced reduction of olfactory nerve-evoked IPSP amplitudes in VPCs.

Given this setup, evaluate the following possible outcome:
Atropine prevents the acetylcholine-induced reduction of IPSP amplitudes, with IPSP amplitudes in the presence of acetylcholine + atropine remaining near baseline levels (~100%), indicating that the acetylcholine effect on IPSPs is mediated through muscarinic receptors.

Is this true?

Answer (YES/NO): YES